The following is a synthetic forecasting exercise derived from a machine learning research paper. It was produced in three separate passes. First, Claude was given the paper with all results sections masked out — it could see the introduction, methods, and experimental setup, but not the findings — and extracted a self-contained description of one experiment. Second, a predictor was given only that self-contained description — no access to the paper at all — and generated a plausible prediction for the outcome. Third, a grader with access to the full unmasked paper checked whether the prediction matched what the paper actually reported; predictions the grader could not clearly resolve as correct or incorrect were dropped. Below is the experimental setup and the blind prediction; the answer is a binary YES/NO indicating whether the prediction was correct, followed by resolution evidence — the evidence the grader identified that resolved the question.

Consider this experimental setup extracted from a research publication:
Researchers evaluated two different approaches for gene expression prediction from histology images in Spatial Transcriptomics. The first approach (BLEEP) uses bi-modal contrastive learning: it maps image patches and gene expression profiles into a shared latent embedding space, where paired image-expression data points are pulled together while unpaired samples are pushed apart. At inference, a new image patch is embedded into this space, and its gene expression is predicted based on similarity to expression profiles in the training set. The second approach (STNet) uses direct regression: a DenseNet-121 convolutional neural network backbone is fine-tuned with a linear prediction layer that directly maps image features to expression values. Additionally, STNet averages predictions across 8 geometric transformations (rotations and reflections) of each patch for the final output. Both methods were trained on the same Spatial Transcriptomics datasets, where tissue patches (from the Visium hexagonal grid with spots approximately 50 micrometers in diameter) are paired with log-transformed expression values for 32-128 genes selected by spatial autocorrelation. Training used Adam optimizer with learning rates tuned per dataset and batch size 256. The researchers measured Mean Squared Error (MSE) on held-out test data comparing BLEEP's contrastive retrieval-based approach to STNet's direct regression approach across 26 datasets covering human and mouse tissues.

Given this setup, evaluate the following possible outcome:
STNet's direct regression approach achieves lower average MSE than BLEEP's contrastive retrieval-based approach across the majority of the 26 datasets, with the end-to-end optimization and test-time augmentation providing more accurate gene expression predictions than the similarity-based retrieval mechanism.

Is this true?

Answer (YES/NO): YES